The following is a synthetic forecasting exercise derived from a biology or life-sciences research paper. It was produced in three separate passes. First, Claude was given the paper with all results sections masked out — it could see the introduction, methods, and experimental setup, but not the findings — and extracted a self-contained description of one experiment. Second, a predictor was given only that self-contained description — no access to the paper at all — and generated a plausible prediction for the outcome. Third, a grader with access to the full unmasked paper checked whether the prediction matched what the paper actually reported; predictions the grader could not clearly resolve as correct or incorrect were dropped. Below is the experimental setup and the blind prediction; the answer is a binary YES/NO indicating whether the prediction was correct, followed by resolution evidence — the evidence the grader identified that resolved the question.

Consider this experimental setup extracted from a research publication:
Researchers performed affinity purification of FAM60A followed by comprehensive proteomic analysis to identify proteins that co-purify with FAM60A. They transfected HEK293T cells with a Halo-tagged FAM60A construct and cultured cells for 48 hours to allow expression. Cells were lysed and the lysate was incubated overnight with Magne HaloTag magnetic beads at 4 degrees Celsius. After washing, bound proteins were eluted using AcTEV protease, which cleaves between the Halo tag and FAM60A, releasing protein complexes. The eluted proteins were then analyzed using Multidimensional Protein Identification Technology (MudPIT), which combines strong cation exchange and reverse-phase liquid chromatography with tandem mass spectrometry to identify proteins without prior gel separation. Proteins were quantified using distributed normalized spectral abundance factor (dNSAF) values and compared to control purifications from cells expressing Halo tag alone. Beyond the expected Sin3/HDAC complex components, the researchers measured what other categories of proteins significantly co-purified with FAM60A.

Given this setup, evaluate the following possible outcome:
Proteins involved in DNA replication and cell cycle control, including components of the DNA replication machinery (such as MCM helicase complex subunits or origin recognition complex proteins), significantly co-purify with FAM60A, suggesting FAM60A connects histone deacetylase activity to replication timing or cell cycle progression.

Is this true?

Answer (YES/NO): NO